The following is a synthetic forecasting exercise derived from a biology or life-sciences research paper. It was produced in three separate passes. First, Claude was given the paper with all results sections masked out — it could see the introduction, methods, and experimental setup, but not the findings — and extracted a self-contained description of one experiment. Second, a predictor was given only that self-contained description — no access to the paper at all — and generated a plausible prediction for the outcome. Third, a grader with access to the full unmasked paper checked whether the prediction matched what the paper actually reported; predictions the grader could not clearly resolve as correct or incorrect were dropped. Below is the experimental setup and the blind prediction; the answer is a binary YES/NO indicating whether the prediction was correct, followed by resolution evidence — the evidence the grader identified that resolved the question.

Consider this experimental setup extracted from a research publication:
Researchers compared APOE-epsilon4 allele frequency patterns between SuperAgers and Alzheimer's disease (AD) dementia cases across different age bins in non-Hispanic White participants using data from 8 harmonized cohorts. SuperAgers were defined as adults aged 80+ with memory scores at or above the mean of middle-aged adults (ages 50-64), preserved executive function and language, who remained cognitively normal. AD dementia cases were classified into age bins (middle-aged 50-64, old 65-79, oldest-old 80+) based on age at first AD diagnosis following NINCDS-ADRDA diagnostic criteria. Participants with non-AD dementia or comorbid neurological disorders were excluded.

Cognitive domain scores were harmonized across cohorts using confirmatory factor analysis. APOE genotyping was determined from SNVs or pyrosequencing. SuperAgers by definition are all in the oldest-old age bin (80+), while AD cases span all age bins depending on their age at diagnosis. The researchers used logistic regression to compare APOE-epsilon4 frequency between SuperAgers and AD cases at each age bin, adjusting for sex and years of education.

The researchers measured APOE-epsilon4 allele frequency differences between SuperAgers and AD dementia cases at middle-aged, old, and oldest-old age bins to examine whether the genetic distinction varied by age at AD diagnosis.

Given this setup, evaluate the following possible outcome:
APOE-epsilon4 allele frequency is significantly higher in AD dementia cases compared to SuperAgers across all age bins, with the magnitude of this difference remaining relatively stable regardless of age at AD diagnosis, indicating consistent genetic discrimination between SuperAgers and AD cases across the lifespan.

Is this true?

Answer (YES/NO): NO